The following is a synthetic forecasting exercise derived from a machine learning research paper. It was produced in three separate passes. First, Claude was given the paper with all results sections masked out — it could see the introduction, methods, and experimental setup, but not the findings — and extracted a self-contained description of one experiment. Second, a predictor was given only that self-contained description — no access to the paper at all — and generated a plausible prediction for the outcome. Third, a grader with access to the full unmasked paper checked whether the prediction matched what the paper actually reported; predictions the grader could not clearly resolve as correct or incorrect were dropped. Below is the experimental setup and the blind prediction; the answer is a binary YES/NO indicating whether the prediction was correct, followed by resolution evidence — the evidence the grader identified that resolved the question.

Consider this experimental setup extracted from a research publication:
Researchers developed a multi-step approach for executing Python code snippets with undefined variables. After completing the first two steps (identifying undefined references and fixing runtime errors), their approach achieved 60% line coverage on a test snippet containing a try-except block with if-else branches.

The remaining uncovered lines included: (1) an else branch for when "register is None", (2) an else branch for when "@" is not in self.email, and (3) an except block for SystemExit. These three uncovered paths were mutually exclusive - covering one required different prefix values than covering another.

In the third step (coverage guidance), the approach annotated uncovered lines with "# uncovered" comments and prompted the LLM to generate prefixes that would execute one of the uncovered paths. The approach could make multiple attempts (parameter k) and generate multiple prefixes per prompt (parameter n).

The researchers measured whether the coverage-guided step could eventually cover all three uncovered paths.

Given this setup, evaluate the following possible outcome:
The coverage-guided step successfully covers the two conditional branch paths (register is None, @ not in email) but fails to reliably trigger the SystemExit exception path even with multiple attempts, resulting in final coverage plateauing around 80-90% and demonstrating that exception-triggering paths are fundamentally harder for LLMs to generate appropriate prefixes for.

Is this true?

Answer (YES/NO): NO